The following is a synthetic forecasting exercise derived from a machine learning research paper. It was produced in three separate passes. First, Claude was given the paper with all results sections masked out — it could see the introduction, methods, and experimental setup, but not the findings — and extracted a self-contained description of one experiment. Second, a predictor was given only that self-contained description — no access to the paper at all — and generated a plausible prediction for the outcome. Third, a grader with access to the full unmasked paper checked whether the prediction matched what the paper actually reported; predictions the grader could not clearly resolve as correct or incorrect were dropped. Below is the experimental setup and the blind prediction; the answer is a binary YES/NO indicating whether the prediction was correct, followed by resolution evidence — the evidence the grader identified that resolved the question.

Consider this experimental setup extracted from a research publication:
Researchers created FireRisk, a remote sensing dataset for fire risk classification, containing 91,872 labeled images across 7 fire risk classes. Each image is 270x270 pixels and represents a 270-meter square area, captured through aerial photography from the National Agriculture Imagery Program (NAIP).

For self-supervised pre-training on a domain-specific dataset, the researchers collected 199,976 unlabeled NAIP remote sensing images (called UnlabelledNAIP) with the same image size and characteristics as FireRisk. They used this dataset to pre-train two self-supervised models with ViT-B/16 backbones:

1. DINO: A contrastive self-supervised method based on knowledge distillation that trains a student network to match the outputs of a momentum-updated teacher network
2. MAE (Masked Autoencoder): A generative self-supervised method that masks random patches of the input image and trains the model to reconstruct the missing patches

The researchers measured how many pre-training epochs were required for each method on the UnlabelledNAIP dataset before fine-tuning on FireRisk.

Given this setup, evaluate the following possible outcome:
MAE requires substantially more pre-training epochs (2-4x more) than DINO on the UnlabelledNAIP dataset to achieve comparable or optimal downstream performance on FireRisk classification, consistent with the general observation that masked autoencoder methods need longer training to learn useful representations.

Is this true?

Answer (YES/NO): NO